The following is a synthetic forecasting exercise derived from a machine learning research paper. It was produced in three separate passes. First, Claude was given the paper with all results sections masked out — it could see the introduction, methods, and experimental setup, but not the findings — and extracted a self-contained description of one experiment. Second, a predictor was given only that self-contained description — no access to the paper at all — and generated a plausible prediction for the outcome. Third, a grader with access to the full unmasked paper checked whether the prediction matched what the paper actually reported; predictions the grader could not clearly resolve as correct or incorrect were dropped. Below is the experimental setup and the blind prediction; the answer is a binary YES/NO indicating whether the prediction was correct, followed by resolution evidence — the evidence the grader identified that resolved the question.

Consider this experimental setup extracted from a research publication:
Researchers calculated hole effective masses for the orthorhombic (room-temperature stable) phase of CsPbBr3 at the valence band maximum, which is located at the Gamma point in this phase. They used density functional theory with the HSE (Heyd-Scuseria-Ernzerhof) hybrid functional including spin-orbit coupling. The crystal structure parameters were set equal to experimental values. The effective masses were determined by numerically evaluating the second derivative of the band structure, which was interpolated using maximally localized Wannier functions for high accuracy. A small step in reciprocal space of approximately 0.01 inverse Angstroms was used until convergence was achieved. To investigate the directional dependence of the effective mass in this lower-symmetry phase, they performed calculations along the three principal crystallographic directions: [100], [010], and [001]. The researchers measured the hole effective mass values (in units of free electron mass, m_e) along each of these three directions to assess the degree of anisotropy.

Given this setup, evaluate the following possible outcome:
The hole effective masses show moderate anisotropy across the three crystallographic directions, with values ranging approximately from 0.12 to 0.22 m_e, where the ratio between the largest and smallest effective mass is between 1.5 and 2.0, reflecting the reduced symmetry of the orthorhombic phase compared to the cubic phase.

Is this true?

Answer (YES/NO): NO